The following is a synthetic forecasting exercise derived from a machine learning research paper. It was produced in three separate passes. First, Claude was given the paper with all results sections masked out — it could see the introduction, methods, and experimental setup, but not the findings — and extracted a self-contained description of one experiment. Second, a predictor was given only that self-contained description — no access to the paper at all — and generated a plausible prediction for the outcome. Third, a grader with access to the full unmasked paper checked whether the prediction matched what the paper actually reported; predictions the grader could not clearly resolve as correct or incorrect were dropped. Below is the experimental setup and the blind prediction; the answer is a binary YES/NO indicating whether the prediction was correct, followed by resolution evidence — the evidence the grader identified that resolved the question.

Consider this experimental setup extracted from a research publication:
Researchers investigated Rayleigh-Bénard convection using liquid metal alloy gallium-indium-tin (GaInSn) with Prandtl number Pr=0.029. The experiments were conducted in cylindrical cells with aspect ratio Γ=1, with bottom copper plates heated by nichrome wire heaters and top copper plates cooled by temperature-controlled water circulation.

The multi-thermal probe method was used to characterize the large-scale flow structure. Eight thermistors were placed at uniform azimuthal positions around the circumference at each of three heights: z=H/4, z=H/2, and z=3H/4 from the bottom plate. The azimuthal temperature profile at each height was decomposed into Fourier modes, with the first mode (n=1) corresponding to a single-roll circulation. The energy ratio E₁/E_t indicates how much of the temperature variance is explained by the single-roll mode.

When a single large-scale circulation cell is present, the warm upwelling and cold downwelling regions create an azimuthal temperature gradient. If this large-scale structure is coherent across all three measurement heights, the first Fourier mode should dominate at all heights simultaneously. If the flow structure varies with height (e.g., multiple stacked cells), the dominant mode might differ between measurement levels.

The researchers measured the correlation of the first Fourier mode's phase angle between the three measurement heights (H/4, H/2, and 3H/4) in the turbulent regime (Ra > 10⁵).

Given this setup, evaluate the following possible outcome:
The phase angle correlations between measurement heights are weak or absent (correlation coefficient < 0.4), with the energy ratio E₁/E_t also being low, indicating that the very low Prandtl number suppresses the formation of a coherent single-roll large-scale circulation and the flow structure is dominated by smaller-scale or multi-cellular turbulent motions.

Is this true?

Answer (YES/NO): NO